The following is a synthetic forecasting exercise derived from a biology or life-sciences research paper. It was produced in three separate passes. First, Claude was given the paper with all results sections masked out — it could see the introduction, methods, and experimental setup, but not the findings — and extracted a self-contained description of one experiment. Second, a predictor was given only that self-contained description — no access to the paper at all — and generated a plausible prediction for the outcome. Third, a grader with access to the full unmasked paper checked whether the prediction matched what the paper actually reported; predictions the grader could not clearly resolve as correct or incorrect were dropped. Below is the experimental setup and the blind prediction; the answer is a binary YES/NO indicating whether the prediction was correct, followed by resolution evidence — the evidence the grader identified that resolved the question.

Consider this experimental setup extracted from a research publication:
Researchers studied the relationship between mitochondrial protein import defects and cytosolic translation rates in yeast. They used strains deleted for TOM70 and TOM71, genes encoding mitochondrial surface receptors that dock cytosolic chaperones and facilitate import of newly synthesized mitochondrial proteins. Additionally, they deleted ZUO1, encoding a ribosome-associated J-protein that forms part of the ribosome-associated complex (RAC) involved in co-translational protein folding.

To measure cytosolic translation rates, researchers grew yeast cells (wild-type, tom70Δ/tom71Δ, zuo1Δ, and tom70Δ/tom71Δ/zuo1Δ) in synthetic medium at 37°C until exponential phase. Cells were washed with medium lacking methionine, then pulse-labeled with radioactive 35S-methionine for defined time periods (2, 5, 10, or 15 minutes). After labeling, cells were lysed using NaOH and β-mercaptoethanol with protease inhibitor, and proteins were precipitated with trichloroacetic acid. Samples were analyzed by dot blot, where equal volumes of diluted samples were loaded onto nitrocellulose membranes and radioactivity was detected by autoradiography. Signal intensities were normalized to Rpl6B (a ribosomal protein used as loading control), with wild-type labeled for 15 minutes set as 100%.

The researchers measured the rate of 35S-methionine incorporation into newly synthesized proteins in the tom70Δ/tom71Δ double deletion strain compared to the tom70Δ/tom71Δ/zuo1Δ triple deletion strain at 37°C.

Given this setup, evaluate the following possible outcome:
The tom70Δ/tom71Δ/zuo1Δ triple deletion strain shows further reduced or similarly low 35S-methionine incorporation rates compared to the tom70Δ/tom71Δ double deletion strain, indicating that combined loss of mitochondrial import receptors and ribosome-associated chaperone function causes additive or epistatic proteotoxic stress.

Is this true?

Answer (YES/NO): NO